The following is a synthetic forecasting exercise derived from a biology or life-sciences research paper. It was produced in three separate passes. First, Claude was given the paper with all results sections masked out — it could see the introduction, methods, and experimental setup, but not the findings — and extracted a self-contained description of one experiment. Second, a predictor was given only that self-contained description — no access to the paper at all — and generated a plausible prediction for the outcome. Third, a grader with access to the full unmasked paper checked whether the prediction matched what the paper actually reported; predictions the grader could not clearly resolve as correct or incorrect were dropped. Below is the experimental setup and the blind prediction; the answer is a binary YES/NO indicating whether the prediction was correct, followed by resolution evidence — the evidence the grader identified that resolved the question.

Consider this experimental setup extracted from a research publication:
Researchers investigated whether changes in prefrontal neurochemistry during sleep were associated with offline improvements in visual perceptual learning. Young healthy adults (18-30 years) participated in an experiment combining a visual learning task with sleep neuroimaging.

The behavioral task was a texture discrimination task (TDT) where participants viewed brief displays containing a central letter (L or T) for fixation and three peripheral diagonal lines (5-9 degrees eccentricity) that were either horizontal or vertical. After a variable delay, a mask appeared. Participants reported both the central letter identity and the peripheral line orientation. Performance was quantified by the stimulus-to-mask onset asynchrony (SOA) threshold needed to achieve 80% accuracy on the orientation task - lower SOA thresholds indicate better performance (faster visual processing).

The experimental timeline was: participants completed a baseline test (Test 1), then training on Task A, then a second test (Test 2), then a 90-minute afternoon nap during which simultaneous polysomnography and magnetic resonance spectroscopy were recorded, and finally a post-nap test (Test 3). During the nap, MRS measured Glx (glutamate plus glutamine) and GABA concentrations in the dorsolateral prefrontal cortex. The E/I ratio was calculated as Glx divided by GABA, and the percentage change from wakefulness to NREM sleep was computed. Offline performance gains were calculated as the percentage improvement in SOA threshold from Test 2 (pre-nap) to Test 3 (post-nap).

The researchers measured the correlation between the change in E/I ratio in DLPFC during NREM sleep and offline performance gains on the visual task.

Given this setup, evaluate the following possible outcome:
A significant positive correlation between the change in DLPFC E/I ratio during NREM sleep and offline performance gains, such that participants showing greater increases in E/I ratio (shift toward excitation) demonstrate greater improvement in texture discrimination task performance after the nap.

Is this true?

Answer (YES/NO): YES